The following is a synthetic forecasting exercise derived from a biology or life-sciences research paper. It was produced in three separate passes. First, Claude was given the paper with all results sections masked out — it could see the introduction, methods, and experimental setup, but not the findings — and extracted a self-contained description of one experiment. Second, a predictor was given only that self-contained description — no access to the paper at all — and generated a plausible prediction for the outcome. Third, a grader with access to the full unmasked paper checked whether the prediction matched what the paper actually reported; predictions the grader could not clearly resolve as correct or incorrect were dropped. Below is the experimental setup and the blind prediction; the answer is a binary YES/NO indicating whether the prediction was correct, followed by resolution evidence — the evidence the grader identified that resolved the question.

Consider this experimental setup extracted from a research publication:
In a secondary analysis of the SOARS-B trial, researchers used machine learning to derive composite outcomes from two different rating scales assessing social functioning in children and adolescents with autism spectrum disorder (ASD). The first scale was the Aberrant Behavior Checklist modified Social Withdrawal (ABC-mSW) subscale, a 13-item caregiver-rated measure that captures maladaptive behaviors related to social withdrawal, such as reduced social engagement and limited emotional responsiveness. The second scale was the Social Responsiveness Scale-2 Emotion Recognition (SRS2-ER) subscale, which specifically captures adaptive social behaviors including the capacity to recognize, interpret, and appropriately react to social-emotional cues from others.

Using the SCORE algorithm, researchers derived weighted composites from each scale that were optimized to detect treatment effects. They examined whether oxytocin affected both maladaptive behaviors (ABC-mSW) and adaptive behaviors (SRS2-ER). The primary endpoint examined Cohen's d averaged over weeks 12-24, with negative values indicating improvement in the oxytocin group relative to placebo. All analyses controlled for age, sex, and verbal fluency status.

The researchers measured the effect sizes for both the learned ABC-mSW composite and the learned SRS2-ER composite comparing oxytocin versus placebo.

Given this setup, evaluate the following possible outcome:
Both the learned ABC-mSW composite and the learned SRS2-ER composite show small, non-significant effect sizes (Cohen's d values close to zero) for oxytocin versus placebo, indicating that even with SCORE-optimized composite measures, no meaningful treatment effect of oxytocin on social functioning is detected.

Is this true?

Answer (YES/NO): NO